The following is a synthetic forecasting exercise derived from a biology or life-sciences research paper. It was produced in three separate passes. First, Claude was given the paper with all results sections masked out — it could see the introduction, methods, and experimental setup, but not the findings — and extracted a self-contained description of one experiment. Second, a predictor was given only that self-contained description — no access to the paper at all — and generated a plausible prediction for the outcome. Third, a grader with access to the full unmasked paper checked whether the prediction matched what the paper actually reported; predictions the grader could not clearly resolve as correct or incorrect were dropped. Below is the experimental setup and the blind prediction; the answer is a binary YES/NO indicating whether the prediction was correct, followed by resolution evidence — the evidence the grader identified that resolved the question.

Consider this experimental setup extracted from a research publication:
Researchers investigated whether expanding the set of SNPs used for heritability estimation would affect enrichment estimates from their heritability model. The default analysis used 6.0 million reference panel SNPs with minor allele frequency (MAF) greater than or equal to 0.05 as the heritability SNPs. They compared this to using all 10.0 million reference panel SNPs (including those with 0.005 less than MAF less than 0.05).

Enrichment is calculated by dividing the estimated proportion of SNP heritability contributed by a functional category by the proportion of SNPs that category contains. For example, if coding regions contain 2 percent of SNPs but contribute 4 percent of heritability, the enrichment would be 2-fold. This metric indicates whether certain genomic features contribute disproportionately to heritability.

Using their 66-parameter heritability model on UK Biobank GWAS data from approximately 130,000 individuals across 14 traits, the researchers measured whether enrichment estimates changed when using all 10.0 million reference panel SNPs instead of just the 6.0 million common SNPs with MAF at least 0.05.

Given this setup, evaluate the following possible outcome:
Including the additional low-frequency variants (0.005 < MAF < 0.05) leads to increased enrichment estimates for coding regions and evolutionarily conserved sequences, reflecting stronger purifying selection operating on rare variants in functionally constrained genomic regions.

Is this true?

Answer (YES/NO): NO